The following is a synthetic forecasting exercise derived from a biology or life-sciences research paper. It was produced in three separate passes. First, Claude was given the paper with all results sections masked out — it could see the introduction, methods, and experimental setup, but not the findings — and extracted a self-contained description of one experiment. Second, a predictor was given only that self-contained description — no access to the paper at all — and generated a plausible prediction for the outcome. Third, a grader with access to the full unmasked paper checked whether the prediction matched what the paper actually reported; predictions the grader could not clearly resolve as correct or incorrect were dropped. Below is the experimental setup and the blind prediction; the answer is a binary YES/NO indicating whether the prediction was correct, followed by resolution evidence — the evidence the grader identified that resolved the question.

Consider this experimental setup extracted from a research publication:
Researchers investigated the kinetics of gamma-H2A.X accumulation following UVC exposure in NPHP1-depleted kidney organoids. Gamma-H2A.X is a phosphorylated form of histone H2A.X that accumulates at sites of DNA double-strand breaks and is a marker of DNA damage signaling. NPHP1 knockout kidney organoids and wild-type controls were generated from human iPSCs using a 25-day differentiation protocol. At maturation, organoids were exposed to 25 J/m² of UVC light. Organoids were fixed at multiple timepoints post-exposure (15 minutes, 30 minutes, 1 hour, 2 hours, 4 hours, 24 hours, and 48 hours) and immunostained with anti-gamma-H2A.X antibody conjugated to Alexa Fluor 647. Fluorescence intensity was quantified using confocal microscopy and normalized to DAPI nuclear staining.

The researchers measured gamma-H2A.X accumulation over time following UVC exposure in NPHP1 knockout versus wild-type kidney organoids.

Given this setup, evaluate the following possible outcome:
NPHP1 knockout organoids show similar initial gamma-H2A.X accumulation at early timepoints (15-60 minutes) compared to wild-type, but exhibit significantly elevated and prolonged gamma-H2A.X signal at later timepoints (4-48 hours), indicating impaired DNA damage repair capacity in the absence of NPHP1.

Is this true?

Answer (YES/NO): NO